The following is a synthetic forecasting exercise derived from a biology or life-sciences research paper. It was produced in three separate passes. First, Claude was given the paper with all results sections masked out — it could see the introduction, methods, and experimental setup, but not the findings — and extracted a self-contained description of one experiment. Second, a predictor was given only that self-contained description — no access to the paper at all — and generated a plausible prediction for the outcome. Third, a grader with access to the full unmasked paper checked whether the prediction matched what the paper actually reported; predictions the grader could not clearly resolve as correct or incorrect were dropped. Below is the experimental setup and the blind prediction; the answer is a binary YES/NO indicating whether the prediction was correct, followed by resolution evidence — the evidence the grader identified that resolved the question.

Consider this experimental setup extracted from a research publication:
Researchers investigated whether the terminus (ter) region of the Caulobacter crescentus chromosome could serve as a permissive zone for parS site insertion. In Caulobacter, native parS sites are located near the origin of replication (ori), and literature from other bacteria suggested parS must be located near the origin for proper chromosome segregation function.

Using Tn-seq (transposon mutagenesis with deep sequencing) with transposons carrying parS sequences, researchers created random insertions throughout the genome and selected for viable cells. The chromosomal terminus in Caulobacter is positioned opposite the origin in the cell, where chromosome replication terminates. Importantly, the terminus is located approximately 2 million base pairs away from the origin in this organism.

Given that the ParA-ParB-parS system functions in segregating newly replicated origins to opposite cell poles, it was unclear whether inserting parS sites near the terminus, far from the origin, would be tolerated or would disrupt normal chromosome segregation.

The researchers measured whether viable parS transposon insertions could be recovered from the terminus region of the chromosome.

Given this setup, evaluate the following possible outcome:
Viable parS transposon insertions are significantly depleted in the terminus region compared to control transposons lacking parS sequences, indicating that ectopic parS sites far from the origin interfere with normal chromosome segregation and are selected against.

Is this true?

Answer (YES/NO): NO